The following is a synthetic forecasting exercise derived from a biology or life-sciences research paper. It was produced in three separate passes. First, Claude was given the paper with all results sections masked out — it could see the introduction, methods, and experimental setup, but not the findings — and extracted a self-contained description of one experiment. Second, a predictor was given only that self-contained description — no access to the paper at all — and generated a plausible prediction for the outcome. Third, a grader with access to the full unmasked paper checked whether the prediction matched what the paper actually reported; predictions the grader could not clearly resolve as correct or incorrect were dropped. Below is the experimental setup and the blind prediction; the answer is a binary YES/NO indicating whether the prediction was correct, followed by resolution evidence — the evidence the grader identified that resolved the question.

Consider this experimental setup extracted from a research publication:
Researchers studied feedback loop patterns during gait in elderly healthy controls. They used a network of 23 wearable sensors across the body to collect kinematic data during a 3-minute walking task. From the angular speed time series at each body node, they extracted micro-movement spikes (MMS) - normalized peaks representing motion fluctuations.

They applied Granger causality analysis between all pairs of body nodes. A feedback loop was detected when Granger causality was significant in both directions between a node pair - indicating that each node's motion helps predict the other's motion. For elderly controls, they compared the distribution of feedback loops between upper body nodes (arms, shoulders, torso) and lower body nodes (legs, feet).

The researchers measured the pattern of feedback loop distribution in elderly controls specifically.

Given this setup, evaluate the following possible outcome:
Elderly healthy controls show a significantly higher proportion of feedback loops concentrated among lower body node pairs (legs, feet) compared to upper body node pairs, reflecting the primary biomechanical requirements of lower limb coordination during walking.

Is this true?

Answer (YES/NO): NO